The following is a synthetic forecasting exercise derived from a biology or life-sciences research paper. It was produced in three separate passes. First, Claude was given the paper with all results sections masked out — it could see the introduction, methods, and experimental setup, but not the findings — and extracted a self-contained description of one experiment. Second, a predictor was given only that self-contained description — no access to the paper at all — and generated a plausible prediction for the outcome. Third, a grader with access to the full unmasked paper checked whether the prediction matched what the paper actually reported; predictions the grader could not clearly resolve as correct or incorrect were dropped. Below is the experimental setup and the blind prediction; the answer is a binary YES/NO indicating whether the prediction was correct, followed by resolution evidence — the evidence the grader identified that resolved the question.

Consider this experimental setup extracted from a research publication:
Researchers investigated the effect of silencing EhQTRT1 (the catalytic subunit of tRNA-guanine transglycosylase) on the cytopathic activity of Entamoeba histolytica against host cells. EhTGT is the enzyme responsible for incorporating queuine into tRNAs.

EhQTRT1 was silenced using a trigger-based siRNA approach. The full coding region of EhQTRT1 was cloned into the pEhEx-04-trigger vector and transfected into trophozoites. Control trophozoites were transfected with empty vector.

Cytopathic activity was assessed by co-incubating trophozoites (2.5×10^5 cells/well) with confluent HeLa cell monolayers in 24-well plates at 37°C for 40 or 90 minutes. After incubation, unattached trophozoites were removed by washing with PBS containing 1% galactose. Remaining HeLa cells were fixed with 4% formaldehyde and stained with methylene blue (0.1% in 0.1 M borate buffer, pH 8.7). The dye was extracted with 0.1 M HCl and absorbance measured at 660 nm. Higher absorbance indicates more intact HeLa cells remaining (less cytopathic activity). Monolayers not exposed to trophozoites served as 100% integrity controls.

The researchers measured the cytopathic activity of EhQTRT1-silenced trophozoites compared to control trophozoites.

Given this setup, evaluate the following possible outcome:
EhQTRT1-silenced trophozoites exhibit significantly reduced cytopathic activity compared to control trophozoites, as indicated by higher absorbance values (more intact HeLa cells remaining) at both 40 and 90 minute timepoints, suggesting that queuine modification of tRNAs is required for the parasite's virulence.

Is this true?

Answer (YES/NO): NO